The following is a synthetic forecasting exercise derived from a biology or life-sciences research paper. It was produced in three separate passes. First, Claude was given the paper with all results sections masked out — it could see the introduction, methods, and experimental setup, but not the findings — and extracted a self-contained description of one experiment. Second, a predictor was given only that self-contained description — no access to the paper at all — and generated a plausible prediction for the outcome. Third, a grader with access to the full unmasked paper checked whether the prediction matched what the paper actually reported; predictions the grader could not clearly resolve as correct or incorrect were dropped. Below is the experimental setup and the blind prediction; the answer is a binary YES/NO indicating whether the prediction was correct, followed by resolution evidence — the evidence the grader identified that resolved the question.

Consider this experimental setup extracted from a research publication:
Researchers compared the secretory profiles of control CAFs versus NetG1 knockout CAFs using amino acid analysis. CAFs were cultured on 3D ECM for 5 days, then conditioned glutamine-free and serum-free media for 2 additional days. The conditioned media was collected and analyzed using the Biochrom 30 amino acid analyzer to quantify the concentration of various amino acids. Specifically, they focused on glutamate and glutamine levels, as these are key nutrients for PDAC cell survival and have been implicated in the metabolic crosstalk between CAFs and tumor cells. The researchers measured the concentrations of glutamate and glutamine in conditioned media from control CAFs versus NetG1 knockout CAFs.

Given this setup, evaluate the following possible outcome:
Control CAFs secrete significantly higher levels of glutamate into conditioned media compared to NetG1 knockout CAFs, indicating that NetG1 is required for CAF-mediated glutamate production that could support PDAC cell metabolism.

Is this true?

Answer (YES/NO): YES